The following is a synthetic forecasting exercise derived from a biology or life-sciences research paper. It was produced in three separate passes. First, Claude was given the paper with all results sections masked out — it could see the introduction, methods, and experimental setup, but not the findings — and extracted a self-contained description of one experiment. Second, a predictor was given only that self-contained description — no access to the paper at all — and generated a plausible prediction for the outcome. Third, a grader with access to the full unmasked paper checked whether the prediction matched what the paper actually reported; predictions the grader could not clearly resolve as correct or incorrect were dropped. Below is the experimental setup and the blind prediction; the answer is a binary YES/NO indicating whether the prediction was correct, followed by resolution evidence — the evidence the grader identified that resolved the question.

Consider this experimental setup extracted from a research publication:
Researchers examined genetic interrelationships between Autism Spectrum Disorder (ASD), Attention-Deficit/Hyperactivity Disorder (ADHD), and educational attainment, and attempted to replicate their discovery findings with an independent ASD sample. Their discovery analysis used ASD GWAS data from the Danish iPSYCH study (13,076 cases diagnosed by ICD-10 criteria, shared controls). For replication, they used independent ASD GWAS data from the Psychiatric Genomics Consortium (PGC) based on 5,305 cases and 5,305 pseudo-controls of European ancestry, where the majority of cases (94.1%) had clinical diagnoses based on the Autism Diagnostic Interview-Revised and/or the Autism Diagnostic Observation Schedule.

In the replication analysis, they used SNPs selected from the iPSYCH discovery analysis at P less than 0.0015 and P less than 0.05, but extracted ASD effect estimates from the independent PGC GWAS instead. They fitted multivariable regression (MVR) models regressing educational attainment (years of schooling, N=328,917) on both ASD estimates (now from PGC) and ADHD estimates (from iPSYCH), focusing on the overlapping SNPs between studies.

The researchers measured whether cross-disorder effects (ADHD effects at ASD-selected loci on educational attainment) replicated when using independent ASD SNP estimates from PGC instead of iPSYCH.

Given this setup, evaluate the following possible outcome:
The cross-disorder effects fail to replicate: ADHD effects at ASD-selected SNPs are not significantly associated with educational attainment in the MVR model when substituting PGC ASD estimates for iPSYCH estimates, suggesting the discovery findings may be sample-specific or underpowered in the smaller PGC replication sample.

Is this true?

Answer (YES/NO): NO